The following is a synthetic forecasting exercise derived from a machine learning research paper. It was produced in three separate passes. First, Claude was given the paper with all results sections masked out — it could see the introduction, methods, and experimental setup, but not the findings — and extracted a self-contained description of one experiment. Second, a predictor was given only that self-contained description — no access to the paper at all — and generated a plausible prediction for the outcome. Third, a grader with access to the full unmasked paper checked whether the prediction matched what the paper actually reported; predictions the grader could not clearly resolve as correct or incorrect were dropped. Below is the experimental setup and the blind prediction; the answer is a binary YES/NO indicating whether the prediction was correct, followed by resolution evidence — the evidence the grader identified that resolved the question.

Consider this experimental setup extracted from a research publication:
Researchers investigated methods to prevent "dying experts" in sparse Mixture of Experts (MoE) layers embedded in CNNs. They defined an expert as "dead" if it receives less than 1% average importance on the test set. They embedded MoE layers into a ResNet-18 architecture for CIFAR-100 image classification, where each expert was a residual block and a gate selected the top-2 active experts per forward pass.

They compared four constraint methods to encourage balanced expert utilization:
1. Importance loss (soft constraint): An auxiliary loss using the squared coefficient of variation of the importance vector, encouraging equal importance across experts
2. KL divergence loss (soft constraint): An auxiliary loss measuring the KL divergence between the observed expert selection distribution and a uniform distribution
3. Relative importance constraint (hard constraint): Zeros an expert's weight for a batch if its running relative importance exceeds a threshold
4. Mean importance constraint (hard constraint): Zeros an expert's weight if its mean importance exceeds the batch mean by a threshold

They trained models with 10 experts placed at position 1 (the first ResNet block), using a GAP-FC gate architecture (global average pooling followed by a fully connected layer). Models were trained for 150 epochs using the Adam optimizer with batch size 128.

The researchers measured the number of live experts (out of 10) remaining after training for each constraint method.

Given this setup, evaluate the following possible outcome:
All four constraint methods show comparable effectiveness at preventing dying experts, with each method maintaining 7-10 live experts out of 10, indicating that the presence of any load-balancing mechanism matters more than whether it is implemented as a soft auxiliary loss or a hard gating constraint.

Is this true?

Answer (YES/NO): NO